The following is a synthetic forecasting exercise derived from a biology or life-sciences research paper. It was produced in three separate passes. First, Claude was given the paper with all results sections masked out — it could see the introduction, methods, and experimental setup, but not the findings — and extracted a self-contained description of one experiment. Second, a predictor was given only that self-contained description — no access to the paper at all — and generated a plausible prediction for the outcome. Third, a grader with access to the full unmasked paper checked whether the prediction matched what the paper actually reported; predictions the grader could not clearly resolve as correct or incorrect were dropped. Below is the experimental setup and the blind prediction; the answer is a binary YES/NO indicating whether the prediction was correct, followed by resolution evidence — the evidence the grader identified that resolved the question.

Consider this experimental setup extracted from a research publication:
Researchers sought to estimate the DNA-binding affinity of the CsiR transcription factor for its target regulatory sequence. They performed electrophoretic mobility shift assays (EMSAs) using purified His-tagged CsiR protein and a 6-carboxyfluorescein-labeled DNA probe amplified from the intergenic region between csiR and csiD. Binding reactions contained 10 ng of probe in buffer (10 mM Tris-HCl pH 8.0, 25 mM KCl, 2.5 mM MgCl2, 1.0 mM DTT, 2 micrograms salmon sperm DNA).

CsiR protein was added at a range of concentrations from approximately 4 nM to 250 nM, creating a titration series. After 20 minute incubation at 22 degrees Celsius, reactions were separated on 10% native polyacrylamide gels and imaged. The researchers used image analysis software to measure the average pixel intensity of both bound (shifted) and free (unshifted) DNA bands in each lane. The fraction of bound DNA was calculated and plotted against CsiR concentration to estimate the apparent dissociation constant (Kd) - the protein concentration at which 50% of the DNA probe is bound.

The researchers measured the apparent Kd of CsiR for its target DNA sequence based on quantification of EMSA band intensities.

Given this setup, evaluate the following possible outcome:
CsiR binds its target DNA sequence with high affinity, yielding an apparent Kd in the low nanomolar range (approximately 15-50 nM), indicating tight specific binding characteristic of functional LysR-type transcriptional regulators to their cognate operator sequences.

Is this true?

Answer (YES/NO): YES